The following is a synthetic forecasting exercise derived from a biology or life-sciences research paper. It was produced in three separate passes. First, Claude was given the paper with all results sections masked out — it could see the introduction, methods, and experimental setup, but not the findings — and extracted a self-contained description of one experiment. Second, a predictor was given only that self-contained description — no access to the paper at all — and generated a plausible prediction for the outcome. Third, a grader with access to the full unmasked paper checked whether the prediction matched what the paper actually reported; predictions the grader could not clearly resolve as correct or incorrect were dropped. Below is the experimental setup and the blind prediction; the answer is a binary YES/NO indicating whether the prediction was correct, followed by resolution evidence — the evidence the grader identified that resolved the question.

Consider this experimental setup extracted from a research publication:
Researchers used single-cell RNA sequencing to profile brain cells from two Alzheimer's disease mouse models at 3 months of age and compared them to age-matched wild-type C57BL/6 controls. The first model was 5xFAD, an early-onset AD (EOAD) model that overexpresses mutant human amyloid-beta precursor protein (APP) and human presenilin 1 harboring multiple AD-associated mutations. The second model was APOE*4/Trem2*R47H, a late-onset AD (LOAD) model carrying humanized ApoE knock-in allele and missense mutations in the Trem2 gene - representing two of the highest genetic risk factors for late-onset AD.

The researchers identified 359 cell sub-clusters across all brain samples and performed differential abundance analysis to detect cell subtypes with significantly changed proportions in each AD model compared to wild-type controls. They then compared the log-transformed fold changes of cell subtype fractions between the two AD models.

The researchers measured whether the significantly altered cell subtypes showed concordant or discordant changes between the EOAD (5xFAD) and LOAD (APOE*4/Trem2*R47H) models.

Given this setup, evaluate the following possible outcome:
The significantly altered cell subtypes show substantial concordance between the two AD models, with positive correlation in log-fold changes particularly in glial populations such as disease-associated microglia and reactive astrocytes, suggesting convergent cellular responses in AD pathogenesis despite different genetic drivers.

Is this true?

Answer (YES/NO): NO